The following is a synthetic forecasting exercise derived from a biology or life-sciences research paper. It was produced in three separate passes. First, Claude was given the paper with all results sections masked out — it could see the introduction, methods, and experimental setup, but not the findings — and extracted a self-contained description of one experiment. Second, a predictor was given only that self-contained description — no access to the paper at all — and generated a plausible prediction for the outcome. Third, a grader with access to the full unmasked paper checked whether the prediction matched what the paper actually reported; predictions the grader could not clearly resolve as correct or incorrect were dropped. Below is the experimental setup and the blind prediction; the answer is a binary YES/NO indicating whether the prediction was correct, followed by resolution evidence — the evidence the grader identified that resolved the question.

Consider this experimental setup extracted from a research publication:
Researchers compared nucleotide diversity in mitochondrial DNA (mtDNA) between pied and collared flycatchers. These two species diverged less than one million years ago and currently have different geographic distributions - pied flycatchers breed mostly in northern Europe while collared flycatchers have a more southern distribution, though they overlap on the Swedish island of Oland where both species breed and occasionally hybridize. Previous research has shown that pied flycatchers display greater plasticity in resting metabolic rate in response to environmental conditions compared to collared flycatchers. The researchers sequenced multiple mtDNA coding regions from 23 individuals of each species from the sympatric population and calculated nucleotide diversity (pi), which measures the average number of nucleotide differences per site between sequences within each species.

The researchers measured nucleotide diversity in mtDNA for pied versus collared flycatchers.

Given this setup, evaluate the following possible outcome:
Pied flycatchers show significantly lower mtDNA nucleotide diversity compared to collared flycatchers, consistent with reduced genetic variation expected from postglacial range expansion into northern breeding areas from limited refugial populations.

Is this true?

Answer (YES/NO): NO